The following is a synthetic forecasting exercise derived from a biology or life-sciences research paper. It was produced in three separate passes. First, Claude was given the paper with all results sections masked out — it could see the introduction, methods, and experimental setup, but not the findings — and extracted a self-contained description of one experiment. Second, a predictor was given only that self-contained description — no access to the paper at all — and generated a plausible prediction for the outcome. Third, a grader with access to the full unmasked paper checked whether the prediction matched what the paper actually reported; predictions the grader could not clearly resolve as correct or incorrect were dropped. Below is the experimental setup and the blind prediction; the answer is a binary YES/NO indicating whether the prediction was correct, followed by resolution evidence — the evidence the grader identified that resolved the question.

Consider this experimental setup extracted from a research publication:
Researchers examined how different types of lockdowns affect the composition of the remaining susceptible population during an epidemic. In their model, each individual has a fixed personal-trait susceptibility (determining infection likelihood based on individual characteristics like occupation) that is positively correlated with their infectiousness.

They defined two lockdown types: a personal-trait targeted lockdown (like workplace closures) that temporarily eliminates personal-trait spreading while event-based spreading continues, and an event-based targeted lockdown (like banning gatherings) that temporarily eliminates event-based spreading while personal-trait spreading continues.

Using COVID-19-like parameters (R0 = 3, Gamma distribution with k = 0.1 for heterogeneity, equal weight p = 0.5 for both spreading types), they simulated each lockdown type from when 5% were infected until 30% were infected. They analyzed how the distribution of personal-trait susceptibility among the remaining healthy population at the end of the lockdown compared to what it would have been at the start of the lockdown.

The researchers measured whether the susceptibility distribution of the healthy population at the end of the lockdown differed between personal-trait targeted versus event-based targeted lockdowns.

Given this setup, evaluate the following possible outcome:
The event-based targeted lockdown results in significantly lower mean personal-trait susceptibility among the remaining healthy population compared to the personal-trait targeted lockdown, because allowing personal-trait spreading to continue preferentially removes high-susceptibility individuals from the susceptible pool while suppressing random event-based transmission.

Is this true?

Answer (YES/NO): YES